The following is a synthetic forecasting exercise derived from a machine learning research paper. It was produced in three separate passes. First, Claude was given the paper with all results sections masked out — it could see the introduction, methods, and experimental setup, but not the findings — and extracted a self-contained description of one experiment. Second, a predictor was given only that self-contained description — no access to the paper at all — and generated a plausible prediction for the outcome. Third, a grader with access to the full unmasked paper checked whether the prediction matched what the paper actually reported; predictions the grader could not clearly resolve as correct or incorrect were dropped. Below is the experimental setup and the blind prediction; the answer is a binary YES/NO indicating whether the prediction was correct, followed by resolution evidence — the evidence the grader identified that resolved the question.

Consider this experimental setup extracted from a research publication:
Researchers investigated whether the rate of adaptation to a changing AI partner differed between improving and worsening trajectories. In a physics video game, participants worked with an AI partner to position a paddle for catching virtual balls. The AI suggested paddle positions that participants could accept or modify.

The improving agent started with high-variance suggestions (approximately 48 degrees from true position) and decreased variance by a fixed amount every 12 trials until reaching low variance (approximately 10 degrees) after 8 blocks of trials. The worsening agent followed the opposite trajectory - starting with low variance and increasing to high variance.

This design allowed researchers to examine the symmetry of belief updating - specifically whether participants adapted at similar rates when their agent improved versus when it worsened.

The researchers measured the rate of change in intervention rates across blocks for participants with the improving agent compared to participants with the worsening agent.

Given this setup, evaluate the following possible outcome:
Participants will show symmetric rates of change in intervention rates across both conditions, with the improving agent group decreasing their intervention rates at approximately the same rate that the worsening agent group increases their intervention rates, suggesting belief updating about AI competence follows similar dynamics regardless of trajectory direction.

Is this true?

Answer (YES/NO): NO